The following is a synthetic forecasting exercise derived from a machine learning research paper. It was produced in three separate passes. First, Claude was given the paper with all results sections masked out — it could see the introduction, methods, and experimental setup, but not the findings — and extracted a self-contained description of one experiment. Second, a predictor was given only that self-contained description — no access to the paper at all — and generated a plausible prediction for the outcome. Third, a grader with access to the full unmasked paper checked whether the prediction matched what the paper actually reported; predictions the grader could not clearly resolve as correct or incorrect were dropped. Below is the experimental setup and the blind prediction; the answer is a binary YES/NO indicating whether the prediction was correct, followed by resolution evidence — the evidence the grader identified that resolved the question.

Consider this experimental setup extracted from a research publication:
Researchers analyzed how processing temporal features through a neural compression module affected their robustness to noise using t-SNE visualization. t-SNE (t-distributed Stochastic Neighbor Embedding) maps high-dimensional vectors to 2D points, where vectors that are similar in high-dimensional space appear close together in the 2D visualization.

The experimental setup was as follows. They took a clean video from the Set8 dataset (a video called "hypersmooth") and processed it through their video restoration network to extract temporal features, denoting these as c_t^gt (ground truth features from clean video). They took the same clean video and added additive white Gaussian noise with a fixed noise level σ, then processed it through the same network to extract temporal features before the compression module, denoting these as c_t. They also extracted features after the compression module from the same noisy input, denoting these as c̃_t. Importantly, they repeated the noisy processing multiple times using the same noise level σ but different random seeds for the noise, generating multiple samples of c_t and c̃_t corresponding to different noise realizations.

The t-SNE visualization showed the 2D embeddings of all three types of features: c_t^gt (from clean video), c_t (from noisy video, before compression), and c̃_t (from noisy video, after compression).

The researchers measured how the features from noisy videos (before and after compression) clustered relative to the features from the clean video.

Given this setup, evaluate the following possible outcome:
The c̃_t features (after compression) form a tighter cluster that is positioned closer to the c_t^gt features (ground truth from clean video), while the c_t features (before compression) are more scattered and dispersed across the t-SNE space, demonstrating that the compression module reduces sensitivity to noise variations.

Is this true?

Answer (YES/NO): YES